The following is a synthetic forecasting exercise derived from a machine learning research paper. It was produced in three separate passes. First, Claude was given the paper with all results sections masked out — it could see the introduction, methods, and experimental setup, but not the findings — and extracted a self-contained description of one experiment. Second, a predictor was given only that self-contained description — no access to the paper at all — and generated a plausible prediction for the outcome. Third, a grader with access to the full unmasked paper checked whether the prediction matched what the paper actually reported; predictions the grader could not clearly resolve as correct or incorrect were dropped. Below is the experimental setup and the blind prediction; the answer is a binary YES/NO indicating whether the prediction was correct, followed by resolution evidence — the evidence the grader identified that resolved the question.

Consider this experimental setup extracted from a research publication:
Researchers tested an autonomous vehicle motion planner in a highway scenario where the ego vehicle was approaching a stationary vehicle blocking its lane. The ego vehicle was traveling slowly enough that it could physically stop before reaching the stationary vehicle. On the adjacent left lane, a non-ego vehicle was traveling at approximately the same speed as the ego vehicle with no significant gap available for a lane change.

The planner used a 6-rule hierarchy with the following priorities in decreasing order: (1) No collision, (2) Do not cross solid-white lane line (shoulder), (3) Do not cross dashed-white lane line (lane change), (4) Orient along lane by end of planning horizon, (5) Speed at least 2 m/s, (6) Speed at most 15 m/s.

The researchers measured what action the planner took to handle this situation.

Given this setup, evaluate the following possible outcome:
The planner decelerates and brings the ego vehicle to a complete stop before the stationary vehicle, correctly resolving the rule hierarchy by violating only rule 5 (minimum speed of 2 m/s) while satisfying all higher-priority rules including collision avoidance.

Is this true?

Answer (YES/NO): YES